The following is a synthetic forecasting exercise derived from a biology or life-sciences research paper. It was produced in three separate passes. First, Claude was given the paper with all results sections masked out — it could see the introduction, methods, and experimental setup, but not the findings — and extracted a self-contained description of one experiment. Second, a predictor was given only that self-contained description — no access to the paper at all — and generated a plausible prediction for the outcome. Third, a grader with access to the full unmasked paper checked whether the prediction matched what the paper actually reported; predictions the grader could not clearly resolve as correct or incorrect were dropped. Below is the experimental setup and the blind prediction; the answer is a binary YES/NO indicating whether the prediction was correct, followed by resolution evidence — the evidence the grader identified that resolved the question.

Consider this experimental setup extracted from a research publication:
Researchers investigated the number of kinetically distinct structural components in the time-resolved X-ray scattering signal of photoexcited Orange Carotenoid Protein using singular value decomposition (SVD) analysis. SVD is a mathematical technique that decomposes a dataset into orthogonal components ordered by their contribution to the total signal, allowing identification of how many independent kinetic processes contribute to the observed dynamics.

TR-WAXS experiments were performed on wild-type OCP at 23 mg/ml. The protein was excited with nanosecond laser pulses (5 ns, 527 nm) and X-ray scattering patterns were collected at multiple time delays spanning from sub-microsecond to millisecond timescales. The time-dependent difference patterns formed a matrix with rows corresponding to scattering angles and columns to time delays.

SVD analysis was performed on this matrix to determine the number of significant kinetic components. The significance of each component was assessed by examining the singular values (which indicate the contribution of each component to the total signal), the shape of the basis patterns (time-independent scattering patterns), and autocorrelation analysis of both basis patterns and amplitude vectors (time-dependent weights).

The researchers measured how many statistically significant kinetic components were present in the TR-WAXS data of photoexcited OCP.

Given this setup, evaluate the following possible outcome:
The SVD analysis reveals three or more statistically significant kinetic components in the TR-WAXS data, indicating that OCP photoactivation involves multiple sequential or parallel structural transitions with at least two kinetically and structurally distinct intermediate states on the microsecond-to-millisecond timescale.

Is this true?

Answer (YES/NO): NO